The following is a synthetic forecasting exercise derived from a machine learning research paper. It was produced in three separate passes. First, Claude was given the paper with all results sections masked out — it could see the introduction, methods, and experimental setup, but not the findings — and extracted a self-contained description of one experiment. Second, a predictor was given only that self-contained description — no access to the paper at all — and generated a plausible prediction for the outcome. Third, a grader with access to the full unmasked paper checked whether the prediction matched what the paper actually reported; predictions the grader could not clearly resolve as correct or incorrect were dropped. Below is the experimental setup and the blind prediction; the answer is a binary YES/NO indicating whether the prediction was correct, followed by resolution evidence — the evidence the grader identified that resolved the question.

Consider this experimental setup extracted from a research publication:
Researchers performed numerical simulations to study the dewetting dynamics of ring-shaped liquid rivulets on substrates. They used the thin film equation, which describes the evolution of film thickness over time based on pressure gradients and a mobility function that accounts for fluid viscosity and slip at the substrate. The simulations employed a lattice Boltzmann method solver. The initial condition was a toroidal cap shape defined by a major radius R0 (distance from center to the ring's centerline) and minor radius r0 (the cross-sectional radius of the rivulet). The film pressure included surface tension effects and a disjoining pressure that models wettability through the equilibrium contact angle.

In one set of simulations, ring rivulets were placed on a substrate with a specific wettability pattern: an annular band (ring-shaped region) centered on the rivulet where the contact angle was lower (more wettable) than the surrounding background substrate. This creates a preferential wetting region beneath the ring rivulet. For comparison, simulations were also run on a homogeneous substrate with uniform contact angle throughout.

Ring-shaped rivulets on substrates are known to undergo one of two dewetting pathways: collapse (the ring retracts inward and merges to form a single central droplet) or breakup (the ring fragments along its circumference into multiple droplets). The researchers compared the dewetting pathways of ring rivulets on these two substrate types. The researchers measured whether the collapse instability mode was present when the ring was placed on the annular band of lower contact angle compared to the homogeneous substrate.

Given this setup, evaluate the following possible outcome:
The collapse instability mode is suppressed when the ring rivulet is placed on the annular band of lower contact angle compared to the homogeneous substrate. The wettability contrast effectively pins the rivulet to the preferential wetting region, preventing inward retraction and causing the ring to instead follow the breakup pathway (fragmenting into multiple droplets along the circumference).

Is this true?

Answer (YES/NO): YES